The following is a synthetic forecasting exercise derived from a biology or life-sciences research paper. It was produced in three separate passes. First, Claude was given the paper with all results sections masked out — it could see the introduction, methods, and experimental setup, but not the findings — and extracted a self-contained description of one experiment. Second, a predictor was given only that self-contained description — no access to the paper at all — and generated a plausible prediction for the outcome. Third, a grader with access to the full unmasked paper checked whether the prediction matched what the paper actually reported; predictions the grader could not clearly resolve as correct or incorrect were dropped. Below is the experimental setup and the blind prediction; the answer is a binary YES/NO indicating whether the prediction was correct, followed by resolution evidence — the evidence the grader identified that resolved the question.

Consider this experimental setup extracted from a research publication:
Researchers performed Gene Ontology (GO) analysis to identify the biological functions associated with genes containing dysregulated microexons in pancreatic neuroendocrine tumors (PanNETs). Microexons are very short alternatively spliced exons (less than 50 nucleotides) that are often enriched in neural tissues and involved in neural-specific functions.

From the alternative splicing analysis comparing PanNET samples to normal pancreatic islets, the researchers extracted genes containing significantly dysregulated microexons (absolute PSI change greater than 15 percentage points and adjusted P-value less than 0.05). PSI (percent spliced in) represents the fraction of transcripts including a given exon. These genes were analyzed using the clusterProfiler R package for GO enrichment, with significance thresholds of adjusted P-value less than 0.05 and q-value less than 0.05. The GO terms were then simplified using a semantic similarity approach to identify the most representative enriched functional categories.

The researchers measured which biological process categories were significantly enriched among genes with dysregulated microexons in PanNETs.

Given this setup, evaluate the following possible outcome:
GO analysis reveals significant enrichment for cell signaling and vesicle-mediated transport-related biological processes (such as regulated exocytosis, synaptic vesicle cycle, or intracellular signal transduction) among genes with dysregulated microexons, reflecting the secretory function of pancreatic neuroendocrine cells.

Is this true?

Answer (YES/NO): YES